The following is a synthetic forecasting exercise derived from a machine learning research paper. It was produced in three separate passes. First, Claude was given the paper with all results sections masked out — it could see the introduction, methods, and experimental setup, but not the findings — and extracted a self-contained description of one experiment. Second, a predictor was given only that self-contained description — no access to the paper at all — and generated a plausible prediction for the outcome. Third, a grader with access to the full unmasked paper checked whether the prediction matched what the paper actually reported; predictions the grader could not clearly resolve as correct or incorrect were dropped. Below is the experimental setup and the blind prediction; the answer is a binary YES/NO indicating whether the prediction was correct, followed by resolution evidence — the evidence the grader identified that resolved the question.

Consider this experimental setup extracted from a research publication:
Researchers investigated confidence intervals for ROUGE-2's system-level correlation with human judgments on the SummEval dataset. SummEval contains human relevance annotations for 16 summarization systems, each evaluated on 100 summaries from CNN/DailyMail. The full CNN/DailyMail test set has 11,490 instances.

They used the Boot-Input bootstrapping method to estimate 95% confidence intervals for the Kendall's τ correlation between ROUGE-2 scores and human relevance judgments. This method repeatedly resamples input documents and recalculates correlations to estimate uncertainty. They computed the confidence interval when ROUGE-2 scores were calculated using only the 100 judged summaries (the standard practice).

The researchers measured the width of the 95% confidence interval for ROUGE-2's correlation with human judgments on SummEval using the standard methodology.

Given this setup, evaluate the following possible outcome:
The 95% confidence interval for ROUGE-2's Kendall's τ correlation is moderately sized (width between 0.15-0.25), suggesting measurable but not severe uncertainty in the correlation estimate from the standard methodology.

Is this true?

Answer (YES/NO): NO